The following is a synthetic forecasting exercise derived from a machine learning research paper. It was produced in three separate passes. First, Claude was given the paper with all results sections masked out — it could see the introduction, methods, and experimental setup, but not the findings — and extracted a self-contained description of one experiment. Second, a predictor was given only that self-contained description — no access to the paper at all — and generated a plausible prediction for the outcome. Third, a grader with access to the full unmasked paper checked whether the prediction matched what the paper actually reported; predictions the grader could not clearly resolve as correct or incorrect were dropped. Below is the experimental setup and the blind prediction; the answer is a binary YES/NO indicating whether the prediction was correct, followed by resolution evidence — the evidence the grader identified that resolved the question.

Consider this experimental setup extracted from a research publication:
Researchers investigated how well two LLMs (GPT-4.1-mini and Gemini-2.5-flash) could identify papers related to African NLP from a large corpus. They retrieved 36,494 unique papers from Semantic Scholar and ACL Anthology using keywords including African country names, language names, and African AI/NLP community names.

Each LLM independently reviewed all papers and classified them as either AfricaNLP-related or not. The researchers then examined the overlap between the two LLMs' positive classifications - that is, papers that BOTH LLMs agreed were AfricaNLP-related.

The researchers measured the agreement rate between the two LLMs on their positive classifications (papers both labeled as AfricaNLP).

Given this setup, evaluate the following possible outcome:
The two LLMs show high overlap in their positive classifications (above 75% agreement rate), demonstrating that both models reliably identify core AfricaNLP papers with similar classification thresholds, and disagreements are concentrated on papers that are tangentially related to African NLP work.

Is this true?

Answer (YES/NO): NO